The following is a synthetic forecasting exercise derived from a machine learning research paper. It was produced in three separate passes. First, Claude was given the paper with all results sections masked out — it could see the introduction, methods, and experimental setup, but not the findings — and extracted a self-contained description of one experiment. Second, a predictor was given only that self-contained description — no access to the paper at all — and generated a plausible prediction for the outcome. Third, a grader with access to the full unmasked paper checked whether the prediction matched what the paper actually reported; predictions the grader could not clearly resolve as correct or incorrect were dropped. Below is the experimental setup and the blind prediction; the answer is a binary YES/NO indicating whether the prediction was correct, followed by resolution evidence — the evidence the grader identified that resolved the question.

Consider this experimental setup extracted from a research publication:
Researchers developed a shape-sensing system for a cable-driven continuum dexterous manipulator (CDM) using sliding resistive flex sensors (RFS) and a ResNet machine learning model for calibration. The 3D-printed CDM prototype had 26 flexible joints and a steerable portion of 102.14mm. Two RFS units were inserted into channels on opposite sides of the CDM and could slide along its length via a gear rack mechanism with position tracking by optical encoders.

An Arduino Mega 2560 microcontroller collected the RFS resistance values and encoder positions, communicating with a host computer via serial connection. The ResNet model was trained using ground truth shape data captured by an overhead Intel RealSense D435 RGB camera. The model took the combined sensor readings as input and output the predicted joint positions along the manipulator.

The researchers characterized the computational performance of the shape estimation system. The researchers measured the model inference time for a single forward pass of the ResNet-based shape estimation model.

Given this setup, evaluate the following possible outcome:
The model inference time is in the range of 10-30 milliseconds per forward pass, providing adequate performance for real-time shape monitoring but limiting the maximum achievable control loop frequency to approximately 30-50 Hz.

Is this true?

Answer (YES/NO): NO